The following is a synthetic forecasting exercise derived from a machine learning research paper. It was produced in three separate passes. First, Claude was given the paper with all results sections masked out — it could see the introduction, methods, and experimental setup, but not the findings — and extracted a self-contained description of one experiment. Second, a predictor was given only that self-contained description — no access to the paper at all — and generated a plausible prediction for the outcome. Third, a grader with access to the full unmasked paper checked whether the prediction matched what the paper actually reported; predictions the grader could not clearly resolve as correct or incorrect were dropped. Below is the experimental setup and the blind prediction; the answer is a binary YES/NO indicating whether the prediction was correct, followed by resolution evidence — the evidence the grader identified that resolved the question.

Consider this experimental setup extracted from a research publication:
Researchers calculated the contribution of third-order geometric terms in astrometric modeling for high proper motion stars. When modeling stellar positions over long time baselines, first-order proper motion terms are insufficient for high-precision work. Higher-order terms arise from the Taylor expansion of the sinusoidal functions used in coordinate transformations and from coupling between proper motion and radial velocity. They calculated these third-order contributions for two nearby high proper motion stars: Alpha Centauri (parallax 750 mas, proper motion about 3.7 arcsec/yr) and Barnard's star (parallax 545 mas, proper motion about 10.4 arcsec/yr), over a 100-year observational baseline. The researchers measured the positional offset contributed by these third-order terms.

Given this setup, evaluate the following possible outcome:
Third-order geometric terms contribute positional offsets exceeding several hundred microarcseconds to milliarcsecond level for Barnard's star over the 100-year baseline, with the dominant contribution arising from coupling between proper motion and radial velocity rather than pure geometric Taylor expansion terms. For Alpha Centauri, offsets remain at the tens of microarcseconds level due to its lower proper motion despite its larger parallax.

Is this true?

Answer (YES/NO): NO